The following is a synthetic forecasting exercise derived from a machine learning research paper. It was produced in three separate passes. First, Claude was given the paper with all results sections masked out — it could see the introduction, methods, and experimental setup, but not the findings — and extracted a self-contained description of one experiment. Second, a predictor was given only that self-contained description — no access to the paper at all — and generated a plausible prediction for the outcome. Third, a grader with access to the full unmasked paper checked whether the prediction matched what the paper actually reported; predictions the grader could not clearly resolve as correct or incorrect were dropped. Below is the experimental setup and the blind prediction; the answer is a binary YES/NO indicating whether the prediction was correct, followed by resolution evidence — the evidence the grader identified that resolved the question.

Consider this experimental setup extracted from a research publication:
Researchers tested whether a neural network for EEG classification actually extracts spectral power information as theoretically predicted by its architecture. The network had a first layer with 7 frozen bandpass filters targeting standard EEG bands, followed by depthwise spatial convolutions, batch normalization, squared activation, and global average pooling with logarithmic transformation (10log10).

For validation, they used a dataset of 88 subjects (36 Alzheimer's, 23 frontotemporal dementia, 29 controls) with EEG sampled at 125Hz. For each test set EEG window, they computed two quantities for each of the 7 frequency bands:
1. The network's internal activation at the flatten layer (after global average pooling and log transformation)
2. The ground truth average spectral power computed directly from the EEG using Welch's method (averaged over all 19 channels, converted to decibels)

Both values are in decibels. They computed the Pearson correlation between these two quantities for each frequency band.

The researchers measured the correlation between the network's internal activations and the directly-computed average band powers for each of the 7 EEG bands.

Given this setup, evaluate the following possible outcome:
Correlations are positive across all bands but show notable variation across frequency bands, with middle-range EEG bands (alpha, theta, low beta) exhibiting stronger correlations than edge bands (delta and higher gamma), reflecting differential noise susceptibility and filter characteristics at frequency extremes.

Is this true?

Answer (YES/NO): NO